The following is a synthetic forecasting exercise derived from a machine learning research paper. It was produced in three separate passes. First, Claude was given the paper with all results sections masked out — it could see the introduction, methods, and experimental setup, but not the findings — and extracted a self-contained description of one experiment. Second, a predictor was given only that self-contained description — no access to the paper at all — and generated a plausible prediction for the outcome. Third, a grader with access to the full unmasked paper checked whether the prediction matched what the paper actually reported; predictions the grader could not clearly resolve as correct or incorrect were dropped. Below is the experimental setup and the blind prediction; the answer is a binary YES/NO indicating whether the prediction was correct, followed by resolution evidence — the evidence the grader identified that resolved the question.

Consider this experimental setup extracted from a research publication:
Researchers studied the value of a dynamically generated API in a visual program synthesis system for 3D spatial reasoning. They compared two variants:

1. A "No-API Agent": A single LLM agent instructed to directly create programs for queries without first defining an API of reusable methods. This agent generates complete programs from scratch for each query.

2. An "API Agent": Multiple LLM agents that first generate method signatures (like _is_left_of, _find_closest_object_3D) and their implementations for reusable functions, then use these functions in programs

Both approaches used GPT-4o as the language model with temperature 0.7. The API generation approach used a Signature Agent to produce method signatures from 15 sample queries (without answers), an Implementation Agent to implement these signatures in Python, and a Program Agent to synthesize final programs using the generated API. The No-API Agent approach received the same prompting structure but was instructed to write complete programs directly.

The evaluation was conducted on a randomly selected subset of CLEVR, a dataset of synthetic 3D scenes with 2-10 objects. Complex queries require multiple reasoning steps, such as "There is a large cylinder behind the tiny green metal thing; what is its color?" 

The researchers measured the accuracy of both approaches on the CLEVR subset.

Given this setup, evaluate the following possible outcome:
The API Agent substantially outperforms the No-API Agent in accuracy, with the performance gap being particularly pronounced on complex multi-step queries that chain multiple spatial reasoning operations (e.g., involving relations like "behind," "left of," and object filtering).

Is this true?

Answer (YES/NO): NO